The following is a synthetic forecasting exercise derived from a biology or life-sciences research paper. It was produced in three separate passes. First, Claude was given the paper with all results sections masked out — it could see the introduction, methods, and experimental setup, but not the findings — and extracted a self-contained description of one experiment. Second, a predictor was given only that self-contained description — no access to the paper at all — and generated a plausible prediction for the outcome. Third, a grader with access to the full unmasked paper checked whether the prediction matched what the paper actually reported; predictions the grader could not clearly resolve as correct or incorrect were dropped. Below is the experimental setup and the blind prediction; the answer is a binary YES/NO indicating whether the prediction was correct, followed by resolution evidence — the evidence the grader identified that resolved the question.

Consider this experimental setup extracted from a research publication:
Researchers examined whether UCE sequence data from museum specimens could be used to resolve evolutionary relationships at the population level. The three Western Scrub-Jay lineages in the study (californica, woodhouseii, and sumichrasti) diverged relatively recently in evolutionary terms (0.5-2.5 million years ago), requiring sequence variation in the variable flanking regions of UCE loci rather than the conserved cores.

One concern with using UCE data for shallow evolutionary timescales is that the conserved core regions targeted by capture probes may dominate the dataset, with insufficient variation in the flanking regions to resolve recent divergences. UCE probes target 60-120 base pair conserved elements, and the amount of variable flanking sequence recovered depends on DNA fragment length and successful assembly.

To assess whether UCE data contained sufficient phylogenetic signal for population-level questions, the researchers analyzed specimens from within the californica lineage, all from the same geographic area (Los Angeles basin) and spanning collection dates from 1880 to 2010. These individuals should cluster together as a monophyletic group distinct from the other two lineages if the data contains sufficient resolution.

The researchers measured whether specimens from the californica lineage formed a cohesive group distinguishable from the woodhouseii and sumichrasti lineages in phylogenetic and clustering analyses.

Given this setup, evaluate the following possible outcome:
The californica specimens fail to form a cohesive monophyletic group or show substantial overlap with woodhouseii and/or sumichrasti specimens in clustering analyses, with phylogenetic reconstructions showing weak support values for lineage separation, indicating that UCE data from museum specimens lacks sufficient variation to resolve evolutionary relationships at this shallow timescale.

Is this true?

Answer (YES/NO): NO